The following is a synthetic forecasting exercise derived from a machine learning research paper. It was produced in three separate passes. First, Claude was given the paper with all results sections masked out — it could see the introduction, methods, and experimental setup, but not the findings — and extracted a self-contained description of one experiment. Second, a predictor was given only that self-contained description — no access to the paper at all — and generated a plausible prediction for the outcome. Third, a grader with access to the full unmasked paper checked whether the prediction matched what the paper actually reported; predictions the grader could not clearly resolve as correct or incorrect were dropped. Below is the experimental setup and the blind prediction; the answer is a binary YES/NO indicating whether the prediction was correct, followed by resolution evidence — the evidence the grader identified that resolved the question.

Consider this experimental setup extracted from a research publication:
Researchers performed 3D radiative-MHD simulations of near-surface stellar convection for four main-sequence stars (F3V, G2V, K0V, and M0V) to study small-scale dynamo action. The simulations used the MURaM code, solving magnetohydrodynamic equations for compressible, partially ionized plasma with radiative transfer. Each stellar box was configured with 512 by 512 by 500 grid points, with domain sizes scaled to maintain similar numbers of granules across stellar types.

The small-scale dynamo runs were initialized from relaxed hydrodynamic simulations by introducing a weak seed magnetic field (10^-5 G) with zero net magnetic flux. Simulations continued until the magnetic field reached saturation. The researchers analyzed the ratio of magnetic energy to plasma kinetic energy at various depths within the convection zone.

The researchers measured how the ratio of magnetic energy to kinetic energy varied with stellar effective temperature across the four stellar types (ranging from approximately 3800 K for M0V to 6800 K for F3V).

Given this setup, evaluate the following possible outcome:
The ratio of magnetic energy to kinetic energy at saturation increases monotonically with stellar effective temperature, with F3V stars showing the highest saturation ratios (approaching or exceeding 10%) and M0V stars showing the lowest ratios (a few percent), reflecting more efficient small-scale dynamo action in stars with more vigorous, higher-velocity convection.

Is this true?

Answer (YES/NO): NO